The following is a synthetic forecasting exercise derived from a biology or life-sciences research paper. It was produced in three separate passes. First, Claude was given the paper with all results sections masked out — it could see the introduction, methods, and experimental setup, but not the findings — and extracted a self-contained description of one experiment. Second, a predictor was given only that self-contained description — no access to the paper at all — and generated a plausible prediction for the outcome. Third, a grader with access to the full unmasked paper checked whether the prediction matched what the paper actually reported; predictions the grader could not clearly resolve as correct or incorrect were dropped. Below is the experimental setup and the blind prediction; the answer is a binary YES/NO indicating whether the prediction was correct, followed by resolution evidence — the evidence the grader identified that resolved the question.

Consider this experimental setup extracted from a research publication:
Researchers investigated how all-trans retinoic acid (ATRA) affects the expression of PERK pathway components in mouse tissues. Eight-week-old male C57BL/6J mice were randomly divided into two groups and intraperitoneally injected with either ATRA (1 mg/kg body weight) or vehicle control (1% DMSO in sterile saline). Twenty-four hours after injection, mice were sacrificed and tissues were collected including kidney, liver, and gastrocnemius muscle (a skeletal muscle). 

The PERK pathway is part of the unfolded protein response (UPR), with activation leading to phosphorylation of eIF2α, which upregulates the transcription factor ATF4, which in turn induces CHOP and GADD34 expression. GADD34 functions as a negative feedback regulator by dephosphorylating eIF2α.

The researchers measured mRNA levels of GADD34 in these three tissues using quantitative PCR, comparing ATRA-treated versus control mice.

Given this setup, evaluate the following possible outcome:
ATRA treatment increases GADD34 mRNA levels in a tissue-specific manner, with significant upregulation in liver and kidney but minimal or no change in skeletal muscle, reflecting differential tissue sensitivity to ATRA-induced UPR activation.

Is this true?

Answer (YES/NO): NO